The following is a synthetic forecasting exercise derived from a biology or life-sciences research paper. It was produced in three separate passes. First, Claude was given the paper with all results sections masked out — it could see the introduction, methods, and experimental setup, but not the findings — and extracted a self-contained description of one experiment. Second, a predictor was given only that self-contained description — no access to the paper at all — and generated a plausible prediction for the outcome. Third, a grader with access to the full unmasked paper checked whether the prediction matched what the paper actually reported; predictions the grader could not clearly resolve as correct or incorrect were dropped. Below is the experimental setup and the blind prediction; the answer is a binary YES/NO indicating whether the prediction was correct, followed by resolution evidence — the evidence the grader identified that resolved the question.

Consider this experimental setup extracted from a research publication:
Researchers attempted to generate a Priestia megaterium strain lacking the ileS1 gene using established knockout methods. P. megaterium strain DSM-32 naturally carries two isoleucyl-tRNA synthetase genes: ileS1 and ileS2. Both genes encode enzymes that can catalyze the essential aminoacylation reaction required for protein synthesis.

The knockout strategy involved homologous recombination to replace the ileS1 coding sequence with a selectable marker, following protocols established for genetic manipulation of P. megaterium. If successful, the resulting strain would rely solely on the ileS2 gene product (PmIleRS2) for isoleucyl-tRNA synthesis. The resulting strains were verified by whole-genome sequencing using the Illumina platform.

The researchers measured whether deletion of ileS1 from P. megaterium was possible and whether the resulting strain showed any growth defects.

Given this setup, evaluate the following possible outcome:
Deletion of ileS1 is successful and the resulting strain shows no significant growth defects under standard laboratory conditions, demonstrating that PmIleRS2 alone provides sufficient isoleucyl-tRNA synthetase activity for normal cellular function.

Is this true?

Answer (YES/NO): NO